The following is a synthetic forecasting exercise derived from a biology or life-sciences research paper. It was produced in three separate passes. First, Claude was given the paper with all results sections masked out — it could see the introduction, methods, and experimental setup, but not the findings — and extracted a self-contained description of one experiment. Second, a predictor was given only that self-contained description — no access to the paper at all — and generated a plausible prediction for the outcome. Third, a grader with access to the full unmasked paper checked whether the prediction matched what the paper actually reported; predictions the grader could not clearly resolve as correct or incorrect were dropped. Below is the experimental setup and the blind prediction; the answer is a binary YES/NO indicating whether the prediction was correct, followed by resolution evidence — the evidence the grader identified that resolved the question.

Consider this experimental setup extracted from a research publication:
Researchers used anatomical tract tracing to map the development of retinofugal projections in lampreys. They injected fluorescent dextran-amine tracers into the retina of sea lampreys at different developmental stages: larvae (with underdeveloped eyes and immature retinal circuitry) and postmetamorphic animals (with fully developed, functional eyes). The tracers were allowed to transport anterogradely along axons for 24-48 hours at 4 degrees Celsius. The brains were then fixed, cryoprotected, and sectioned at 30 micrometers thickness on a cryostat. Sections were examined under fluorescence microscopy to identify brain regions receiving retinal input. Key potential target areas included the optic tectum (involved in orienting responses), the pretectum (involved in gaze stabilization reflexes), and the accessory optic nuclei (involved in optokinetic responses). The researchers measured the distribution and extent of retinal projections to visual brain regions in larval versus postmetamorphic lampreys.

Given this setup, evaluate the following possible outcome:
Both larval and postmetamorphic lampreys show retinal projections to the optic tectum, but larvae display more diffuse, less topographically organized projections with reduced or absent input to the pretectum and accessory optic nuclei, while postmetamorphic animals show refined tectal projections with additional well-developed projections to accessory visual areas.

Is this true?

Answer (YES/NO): NO